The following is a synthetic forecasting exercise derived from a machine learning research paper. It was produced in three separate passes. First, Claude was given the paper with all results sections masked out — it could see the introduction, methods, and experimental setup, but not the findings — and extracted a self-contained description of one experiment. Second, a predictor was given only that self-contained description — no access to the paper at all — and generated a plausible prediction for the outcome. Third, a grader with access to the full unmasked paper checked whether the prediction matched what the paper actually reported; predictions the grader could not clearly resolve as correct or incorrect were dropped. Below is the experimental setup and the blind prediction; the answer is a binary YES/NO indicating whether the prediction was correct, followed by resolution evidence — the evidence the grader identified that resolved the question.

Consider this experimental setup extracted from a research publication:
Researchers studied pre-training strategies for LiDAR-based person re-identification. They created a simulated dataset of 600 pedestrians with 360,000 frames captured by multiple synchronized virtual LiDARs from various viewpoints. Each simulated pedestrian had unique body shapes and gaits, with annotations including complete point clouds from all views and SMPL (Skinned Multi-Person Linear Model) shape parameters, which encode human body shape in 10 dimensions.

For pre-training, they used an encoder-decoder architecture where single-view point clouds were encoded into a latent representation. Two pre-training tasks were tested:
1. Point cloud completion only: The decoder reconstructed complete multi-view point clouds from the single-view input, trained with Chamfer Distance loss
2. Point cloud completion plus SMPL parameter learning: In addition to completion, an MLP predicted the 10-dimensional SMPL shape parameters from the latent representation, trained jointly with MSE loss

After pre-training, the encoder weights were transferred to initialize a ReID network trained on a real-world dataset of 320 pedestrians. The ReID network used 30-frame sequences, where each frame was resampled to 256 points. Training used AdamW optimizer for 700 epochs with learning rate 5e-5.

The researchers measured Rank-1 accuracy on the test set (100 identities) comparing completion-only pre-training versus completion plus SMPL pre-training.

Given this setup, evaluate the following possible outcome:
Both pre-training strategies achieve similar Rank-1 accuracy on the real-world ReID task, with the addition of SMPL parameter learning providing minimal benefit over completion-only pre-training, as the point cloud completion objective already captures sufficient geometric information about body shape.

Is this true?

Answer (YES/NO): YES